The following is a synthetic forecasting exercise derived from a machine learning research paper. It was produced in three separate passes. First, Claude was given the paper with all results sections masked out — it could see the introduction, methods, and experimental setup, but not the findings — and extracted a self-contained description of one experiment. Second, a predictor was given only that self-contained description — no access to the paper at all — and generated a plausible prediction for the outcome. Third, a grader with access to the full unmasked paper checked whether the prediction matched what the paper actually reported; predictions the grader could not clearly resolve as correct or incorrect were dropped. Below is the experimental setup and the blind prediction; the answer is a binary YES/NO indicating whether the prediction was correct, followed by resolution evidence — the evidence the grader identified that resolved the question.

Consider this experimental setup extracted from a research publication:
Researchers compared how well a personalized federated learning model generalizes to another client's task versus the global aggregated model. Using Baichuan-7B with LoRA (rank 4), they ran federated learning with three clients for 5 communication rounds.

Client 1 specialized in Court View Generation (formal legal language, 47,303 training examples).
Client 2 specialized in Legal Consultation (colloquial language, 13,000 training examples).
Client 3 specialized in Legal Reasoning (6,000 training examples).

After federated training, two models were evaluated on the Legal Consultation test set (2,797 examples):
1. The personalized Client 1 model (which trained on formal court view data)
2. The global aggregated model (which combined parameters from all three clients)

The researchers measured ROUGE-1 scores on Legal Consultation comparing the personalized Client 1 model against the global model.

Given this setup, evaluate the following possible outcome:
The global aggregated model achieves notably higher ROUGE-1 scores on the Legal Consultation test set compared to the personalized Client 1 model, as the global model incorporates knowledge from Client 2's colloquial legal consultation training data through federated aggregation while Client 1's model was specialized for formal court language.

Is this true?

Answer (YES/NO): YES